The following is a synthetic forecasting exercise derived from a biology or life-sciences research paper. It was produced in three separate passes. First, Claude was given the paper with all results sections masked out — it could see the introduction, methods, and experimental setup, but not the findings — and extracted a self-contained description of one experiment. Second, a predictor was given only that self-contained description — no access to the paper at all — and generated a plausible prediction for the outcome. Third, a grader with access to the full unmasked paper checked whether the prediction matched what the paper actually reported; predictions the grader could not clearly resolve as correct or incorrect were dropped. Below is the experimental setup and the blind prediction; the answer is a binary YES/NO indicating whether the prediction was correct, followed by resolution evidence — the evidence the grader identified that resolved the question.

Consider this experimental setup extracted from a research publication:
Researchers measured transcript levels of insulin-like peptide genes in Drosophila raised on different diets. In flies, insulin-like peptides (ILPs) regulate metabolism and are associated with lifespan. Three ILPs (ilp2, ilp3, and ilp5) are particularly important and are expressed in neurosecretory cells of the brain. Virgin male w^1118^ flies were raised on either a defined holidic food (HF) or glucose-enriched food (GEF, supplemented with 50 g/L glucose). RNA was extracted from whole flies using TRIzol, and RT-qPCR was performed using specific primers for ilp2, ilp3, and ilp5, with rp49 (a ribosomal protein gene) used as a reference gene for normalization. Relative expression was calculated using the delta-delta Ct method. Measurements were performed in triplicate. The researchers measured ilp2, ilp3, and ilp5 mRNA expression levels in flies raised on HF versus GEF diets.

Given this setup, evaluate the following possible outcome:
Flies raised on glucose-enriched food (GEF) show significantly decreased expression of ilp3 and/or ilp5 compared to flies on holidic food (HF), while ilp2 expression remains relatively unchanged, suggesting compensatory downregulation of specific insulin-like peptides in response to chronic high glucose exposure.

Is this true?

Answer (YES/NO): NO